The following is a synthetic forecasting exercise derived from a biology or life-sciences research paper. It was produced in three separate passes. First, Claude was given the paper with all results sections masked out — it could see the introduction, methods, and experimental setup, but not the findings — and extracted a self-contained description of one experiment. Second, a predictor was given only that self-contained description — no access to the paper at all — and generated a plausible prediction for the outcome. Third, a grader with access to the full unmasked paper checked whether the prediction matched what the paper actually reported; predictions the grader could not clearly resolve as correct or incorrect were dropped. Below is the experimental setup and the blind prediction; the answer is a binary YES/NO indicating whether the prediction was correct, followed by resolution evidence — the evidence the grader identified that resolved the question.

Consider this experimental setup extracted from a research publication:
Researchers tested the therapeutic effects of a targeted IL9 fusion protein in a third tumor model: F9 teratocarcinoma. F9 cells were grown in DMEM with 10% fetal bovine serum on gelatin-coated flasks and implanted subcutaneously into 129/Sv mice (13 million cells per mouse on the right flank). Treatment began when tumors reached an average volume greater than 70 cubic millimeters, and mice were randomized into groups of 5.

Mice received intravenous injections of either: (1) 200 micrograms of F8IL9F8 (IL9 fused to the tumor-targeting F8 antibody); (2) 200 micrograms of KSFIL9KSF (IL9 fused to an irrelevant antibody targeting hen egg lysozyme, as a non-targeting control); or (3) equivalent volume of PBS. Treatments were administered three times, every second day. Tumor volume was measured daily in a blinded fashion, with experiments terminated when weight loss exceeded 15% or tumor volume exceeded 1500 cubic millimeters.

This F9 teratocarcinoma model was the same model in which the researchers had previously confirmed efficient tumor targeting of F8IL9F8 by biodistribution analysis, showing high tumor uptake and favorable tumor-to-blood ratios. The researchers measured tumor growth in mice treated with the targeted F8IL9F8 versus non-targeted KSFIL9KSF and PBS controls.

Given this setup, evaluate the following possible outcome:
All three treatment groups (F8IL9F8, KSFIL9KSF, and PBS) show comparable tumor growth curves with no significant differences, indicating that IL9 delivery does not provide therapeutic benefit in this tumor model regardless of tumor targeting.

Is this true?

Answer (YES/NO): YES